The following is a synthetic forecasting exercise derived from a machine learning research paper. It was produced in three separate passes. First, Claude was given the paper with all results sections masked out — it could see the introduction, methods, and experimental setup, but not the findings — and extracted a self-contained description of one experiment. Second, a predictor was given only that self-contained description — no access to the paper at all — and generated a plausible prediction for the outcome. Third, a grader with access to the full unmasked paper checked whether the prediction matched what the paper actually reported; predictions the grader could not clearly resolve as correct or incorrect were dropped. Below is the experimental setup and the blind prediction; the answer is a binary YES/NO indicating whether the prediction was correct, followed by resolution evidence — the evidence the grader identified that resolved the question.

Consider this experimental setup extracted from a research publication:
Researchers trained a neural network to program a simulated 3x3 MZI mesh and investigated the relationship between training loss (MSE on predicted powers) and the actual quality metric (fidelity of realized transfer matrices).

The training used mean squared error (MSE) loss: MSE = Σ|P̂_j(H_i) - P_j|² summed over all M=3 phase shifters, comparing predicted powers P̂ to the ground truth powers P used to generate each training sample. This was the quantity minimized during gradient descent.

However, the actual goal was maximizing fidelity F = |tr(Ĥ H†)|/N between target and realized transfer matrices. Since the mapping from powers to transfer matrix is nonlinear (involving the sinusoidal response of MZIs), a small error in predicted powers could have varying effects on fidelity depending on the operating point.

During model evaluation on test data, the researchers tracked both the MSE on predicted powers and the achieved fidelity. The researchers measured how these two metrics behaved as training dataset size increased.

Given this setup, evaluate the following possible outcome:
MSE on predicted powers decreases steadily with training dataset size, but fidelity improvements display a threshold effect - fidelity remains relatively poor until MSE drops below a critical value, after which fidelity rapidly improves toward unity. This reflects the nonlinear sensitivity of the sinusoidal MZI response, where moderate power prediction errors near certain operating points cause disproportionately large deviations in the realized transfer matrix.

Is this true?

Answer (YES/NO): NO